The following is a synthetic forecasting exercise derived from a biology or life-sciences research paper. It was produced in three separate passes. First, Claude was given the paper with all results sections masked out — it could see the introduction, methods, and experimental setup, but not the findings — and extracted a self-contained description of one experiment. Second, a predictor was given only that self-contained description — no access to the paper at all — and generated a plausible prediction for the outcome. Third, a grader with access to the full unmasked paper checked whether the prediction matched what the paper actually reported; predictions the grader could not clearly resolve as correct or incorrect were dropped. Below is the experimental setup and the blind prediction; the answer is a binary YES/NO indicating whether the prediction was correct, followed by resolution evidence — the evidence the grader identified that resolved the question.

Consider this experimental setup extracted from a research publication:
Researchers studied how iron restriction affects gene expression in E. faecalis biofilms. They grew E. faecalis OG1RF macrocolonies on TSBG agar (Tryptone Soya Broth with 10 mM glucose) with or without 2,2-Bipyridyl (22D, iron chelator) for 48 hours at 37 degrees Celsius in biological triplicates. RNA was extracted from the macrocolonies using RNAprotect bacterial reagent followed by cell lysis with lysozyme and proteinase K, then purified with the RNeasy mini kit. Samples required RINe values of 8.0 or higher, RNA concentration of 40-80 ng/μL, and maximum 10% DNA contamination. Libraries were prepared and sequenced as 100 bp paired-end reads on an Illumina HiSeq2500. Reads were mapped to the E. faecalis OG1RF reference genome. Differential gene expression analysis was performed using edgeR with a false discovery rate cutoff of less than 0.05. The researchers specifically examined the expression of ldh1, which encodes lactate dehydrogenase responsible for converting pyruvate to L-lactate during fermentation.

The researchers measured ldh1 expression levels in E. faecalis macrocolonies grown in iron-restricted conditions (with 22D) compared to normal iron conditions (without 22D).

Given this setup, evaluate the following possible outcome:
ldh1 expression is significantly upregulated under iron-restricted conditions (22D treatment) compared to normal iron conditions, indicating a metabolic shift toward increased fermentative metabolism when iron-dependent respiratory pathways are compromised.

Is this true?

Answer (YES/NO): YES